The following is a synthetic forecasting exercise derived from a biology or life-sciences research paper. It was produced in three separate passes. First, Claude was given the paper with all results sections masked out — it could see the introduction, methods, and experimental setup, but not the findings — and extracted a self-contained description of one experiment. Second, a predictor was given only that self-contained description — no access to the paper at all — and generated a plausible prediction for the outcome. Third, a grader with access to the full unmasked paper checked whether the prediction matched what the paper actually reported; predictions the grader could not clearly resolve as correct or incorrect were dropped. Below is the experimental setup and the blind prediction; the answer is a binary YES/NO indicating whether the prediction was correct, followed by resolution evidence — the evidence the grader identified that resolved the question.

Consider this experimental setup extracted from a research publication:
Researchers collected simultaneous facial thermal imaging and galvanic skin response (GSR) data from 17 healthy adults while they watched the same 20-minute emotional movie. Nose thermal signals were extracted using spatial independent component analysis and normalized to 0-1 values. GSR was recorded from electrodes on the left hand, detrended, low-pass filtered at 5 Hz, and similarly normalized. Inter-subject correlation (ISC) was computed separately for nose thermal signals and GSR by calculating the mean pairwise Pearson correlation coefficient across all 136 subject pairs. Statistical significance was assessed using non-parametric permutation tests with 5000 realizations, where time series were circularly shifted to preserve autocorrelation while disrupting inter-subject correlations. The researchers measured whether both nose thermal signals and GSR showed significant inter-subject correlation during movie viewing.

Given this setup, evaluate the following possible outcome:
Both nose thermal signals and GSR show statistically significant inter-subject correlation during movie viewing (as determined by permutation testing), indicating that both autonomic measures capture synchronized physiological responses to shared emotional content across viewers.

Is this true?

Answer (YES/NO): YES